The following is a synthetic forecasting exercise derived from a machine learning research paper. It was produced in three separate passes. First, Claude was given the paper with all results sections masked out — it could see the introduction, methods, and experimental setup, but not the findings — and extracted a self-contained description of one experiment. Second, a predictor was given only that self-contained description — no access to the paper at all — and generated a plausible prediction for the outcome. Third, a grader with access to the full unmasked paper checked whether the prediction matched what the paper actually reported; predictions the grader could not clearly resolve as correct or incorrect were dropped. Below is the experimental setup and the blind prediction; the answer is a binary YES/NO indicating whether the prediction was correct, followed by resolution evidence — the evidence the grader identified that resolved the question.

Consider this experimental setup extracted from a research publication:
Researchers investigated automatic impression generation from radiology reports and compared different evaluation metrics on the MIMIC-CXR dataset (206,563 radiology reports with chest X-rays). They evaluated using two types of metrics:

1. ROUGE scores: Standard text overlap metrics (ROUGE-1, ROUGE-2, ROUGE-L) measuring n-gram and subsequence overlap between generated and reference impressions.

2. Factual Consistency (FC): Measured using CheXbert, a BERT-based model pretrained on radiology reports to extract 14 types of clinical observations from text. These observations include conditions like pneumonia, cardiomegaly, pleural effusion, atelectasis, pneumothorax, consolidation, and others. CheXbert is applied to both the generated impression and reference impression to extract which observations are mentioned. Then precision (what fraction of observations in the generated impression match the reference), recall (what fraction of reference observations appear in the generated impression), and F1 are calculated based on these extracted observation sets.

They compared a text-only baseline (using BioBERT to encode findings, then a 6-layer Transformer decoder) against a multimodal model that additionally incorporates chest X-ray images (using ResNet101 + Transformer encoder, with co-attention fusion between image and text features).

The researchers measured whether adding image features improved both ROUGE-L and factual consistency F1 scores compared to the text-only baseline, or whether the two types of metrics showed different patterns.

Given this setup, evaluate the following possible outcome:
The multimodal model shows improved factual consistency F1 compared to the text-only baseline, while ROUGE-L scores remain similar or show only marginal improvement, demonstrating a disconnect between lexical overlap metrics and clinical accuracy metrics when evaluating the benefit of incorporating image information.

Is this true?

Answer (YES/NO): NO